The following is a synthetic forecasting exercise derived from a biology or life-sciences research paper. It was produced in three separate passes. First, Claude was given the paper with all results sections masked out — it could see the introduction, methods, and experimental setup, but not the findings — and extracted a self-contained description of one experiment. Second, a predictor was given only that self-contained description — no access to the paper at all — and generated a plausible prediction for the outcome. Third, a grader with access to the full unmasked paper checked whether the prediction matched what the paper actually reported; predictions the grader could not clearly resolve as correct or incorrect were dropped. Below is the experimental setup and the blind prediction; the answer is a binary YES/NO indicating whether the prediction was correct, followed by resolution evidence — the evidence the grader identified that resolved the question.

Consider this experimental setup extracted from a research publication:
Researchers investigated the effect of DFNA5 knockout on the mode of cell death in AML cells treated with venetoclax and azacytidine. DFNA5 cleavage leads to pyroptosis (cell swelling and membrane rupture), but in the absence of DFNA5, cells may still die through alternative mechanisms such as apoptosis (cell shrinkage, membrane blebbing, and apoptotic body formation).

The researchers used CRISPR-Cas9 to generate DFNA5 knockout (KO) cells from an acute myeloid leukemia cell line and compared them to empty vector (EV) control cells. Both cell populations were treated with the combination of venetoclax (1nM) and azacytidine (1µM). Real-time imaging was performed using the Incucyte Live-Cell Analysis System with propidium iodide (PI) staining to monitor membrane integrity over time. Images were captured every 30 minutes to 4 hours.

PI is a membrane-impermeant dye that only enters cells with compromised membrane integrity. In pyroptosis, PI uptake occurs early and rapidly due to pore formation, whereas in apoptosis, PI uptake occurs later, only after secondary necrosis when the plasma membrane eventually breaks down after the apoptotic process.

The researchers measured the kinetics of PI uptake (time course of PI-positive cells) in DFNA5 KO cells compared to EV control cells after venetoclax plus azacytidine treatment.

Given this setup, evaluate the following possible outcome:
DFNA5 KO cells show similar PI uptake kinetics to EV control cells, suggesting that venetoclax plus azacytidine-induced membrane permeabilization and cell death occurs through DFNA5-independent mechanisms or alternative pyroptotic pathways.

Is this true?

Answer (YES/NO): NO